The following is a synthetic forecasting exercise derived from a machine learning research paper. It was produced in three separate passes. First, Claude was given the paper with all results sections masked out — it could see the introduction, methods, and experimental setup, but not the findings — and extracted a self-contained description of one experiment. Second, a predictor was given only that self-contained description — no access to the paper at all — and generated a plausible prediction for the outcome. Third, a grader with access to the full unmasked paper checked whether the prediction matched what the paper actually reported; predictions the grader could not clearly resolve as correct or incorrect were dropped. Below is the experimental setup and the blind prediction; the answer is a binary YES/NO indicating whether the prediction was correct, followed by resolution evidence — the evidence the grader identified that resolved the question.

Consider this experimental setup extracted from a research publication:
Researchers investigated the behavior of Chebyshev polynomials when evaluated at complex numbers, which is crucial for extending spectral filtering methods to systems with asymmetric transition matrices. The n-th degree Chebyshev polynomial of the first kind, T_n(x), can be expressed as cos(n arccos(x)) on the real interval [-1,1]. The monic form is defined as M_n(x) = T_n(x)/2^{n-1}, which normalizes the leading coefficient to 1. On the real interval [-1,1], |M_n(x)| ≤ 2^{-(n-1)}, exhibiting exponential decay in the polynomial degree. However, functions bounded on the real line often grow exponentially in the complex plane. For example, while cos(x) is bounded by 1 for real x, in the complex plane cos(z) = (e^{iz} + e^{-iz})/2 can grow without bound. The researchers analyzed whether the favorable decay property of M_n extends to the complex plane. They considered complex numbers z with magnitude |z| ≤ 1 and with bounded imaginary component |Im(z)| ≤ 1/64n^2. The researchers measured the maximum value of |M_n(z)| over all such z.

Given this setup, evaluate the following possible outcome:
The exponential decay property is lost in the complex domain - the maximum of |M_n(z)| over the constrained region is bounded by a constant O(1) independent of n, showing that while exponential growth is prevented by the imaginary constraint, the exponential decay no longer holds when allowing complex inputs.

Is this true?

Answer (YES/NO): NO